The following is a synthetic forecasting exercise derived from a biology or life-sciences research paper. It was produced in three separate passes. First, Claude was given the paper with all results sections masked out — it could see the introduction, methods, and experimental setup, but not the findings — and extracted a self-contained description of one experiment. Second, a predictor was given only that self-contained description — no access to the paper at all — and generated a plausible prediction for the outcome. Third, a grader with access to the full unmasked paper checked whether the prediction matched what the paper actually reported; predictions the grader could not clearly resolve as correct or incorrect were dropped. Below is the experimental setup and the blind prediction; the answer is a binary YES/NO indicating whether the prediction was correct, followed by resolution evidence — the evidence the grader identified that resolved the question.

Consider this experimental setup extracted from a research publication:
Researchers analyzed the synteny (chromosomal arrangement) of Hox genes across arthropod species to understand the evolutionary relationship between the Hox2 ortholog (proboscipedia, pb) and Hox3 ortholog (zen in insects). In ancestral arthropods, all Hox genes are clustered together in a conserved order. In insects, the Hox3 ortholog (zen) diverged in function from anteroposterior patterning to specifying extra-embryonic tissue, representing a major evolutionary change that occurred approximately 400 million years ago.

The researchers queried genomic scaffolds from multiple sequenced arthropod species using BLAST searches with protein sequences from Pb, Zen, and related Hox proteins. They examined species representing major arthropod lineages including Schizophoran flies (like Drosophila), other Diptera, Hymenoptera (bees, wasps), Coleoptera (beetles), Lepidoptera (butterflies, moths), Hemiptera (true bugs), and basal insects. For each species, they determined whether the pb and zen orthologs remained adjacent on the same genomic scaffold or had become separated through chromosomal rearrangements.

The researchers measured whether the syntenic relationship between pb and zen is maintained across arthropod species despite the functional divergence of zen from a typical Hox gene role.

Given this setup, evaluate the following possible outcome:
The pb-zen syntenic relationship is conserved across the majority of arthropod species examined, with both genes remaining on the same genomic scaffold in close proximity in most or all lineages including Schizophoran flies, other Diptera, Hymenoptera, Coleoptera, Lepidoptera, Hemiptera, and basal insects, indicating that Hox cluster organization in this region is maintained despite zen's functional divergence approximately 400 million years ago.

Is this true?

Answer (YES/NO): YES